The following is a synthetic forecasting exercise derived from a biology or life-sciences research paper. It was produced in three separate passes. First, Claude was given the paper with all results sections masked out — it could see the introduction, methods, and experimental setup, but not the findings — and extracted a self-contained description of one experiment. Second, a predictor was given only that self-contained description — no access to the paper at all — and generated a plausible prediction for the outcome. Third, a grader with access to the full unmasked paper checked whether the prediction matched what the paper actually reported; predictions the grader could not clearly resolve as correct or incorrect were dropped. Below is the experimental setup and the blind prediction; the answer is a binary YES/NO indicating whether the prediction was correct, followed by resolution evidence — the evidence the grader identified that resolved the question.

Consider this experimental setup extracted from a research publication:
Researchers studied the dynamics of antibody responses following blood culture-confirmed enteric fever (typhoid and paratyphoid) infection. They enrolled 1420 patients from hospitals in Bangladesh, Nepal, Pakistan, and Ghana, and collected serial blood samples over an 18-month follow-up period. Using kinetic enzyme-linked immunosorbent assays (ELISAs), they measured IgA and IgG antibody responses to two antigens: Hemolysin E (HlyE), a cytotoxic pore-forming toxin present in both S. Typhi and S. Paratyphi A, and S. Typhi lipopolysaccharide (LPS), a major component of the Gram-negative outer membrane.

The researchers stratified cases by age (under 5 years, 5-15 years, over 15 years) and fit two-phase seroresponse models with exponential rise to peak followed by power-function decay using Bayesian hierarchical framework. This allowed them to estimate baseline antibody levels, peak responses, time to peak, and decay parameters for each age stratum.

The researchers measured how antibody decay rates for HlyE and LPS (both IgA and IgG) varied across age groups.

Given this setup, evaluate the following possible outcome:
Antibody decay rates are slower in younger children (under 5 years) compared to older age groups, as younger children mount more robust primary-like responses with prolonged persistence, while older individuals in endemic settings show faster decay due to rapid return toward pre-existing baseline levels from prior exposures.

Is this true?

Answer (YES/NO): NO